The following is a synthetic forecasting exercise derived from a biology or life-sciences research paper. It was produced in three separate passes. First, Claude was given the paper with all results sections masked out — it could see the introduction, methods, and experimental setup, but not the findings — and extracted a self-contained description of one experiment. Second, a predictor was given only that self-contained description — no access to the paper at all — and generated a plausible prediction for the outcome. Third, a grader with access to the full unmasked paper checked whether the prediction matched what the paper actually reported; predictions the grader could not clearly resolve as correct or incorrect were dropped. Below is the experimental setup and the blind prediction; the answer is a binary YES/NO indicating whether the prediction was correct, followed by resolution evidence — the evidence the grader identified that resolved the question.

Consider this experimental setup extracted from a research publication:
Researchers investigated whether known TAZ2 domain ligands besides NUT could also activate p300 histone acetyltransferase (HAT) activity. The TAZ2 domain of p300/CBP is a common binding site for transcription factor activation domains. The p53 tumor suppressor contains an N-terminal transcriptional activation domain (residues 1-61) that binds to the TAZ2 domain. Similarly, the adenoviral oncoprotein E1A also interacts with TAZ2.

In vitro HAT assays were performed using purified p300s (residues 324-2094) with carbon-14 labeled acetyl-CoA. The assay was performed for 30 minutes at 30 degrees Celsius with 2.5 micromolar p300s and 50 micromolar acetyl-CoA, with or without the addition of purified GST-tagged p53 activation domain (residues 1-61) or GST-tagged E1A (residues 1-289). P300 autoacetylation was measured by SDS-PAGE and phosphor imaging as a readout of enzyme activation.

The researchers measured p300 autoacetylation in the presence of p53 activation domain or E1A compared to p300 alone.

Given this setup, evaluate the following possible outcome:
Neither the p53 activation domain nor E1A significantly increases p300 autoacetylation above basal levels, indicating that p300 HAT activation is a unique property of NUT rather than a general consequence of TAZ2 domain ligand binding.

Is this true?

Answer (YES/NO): NO